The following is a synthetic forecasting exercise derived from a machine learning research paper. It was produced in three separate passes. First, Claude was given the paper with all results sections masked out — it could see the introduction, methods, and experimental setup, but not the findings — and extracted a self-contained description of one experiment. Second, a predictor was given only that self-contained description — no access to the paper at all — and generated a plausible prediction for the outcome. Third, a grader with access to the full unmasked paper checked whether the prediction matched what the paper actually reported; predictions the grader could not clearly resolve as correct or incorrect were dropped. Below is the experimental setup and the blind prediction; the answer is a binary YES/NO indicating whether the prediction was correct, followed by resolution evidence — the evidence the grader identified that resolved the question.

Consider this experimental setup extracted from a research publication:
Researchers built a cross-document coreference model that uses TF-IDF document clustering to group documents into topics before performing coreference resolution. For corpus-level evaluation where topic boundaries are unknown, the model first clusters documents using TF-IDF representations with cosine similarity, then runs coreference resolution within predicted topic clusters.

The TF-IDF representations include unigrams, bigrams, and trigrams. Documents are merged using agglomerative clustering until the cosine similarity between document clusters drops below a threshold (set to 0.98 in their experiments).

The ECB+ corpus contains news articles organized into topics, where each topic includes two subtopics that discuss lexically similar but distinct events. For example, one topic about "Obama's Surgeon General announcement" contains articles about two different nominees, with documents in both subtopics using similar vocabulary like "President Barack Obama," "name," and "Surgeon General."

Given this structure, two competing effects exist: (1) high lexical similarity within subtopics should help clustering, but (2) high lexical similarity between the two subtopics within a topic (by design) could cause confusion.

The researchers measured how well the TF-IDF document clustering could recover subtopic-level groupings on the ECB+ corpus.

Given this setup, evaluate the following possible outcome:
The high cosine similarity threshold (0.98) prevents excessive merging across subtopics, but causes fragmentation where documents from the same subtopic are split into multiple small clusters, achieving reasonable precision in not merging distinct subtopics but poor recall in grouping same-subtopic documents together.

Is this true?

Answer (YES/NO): NO